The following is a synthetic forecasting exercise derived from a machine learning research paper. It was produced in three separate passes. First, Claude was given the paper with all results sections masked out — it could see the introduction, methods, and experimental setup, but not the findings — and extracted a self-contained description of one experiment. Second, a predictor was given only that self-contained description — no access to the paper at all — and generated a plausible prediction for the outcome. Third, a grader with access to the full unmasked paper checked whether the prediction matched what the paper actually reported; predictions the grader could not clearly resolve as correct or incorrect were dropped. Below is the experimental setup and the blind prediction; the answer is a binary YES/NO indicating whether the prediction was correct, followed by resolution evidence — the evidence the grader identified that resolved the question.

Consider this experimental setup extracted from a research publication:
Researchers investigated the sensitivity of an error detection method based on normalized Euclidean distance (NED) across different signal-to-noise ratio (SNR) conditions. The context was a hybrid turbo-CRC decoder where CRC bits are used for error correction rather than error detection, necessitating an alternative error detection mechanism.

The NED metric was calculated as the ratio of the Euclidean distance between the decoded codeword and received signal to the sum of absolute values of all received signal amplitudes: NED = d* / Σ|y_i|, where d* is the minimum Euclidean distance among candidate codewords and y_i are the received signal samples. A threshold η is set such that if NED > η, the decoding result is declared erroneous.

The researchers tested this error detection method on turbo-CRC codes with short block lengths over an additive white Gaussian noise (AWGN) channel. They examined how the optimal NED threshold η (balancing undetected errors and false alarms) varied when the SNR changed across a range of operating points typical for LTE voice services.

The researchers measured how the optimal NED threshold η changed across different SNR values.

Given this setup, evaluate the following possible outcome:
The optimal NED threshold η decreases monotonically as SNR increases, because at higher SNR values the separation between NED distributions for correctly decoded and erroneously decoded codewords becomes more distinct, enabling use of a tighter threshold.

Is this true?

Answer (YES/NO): NO